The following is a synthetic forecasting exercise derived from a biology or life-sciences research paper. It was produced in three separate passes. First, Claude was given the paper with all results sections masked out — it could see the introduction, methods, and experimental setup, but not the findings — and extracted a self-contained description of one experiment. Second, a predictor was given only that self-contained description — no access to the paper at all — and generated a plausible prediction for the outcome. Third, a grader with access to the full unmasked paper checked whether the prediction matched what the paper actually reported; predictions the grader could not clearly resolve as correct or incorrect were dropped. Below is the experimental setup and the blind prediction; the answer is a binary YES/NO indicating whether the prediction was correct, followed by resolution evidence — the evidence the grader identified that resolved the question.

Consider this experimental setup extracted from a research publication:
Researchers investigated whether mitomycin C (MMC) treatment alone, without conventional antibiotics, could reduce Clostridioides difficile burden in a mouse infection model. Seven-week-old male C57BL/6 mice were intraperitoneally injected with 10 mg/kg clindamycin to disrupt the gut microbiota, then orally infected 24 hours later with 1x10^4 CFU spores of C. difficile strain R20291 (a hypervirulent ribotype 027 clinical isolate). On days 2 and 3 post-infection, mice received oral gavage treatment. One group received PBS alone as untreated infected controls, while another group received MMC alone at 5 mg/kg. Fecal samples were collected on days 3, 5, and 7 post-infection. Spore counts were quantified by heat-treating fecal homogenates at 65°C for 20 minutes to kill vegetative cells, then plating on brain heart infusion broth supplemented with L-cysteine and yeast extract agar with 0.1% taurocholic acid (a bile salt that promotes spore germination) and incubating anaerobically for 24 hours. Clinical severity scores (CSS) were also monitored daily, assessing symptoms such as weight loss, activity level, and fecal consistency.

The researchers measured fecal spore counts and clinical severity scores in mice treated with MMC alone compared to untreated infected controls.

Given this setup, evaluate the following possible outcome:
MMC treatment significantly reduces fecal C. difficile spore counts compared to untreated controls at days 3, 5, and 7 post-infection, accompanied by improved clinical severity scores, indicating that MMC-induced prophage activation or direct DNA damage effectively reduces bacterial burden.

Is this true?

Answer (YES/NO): NO